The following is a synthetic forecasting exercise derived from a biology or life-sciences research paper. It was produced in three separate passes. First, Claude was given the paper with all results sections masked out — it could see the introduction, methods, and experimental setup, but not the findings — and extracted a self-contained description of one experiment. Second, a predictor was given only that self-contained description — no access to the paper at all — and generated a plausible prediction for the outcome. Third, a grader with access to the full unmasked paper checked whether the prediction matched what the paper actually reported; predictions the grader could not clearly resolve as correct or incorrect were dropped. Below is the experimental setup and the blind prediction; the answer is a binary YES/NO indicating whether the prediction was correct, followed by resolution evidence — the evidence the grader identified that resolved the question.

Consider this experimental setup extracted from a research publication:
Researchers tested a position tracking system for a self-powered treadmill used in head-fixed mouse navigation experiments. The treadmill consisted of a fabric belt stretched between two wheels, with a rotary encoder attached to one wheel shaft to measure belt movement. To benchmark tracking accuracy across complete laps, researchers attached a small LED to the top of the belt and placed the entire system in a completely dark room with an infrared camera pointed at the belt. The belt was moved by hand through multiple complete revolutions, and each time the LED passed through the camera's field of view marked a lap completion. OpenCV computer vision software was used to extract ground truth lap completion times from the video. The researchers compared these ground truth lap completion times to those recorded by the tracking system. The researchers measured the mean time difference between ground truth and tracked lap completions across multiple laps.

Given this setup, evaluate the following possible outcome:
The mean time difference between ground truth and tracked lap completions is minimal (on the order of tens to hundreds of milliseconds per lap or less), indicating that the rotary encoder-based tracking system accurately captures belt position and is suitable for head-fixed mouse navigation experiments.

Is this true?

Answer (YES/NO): YES